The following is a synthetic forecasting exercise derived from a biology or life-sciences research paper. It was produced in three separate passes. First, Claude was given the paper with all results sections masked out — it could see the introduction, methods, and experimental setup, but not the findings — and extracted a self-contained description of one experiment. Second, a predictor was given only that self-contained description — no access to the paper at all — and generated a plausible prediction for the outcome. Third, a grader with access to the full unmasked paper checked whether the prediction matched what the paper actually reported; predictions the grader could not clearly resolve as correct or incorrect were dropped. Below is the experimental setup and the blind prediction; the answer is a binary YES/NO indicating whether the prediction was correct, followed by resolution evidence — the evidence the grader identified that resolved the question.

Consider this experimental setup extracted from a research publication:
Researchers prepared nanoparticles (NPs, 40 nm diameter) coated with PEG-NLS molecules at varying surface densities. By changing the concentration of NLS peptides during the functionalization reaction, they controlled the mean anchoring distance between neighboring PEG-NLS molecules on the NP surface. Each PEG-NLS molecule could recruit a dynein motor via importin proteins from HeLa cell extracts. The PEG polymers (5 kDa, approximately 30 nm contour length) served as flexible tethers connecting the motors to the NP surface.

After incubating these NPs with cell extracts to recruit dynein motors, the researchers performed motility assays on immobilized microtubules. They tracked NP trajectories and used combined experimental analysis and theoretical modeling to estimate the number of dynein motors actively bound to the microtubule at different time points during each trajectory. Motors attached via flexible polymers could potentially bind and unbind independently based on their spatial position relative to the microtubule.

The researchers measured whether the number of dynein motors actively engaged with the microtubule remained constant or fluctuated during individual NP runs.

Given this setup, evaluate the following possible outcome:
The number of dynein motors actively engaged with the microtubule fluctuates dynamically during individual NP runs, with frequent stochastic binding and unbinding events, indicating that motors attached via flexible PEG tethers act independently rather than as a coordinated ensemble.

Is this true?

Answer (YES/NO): YES